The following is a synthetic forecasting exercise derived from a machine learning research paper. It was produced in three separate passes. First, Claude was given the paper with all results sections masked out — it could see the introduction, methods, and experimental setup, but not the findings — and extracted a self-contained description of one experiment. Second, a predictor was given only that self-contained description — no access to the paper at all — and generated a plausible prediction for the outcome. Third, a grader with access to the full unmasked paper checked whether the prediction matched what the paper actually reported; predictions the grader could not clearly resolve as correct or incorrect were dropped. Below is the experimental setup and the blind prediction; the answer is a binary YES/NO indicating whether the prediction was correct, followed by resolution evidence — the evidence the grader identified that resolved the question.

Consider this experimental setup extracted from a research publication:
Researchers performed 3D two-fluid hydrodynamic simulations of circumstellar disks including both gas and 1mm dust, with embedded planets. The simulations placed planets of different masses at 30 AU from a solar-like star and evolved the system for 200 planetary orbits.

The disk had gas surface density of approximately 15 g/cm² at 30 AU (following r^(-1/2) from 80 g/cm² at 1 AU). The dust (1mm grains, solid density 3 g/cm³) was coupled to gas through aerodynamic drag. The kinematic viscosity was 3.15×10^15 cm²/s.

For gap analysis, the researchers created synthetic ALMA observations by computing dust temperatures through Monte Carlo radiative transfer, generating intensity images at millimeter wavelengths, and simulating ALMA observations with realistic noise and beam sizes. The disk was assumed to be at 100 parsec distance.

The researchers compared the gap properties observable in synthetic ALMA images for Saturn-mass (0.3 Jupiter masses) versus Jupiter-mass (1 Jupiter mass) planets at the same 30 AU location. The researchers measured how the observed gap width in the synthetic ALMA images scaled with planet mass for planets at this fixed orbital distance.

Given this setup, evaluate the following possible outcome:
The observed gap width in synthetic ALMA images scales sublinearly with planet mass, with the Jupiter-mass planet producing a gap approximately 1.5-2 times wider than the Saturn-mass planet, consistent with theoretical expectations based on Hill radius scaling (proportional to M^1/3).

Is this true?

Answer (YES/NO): YES